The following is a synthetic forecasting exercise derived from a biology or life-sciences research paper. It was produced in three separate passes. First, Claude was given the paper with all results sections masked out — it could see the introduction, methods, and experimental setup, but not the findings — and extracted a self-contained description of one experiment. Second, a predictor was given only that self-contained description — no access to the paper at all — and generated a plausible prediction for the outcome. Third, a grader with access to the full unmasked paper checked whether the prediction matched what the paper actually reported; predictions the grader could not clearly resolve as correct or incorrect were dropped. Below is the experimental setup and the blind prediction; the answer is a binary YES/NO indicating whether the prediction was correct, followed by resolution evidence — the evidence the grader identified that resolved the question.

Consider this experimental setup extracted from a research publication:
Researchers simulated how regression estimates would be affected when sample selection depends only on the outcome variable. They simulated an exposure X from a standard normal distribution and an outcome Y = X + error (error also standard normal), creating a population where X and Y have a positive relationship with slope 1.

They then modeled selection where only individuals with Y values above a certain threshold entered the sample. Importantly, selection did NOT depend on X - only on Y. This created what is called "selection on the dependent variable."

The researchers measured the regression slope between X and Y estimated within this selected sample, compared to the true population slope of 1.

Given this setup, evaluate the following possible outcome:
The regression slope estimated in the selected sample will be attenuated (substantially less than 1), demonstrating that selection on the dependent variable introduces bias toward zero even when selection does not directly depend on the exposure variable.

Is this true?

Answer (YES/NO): YES